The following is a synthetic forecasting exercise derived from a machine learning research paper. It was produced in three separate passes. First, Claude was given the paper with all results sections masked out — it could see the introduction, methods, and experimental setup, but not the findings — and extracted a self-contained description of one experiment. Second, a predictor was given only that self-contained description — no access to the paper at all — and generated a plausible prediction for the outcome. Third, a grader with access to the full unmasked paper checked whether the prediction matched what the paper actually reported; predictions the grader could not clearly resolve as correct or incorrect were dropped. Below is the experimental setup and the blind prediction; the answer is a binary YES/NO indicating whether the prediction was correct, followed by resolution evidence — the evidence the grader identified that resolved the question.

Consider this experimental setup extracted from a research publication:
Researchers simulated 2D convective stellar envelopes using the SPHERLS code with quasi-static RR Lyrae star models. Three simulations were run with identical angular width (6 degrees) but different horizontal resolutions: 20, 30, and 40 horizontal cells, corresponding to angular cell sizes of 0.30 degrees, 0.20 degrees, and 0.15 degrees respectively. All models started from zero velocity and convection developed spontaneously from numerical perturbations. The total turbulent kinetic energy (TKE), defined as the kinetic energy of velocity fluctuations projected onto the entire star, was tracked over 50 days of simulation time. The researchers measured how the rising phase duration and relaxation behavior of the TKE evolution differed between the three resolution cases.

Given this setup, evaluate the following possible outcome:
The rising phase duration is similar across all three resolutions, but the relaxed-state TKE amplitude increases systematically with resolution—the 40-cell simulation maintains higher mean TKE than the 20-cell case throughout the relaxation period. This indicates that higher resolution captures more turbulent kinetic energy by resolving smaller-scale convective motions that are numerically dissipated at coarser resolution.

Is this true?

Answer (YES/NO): NO